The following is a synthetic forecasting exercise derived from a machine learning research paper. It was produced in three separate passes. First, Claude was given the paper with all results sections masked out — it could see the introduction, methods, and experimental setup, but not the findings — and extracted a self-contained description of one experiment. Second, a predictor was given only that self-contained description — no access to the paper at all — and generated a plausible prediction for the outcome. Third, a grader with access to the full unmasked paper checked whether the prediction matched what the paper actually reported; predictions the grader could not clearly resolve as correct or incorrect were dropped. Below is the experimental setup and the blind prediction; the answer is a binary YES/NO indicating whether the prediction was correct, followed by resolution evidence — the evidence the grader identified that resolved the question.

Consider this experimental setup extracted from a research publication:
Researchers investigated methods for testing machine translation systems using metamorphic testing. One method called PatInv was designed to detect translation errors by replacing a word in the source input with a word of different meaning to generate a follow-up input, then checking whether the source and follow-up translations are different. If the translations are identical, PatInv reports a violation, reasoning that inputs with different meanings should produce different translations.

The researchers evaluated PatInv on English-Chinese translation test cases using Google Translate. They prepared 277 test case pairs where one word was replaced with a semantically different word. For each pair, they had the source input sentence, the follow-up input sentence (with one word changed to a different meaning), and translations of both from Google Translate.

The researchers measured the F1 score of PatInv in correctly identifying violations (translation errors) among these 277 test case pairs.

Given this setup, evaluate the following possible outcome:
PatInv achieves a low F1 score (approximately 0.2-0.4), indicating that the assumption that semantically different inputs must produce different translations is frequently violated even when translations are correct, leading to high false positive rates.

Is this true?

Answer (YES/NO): NO